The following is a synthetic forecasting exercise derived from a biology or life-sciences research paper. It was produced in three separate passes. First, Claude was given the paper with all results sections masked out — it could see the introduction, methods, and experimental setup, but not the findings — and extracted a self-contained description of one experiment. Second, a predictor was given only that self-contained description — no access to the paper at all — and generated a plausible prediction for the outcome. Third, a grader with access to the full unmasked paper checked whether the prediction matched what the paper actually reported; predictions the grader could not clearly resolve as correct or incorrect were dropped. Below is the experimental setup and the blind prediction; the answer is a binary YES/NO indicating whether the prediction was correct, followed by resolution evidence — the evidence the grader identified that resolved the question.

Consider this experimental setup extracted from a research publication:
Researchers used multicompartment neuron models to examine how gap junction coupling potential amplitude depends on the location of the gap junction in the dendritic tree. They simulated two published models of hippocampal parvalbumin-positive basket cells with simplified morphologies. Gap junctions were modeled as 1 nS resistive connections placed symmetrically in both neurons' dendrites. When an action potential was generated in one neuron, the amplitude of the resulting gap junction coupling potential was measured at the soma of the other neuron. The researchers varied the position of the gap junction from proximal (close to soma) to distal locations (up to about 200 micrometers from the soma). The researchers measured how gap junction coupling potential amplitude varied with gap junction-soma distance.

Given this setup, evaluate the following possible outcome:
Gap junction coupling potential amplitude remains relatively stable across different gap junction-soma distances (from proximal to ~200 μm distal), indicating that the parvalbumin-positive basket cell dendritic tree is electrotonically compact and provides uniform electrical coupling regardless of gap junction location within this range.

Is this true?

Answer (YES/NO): NO